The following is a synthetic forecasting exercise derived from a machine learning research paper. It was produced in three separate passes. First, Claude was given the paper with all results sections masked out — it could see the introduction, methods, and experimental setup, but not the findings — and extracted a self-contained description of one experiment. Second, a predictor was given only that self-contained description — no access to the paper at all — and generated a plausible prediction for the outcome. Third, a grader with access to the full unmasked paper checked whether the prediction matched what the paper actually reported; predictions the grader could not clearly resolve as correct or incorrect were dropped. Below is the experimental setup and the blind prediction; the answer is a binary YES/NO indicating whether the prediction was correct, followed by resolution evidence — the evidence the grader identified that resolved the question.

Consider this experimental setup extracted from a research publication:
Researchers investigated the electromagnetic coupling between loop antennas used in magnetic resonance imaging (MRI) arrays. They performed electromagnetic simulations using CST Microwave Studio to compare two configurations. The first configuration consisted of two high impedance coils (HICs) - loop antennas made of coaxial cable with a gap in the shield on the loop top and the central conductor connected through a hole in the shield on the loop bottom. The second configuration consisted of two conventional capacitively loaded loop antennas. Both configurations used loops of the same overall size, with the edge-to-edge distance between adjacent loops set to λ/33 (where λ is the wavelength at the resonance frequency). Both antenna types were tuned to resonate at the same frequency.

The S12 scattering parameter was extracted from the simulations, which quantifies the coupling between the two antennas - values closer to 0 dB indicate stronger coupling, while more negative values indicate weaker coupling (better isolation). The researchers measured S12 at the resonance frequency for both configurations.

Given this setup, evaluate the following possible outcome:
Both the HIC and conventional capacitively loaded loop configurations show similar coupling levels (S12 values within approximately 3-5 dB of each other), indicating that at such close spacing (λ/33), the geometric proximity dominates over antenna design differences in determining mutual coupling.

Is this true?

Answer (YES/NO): NO